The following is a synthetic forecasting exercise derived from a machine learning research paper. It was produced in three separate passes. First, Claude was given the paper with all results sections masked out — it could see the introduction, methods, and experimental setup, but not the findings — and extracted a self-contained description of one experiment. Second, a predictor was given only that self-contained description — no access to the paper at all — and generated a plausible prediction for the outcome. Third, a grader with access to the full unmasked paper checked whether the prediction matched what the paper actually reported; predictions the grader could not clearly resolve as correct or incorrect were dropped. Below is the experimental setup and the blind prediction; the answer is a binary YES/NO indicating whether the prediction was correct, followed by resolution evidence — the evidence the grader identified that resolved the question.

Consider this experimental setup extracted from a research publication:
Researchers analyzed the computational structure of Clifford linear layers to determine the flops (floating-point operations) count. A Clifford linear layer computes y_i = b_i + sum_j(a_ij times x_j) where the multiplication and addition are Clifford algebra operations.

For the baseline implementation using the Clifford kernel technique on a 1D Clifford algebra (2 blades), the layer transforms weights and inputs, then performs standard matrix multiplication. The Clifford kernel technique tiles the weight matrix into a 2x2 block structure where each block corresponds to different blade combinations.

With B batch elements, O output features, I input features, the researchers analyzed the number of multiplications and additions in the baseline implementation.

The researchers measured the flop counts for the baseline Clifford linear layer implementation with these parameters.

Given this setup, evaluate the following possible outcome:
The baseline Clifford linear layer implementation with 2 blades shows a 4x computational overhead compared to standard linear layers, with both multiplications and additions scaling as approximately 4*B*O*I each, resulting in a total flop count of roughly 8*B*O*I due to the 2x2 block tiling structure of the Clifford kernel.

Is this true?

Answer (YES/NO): NO